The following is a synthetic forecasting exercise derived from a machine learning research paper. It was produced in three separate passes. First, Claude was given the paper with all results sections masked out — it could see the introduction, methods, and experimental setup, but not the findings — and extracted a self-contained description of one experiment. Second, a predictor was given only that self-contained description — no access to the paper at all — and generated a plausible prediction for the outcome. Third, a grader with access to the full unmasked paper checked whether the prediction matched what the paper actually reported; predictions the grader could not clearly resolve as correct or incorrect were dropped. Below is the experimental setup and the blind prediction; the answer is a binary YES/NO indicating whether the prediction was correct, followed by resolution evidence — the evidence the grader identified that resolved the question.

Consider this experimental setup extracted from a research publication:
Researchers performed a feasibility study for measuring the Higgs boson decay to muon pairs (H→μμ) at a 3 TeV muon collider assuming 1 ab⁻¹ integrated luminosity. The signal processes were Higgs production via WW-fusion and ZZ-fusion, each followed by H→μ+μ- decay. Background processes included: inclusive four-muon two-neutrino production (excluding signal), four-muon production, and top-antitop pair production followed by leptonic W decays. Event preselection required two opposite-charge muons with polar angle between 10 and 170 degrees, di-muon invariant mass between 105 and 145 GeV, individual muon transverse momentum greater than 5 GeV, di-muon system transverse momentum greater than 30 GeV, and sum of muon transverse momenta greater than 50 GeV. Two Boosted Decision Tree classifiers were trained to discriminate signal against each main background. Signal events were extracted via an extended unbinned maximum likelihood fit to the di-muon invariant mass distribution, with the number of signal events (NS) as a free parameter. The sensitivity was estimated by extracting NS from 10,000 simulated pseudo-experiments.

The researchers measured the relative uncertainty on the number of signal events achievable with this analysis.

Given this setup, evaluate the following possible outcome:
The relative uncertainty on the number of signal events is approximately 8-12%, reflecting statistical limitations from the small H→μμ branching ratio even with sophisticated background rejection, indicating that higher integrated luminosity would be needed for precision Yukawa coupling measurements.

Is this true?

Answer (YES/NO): NO